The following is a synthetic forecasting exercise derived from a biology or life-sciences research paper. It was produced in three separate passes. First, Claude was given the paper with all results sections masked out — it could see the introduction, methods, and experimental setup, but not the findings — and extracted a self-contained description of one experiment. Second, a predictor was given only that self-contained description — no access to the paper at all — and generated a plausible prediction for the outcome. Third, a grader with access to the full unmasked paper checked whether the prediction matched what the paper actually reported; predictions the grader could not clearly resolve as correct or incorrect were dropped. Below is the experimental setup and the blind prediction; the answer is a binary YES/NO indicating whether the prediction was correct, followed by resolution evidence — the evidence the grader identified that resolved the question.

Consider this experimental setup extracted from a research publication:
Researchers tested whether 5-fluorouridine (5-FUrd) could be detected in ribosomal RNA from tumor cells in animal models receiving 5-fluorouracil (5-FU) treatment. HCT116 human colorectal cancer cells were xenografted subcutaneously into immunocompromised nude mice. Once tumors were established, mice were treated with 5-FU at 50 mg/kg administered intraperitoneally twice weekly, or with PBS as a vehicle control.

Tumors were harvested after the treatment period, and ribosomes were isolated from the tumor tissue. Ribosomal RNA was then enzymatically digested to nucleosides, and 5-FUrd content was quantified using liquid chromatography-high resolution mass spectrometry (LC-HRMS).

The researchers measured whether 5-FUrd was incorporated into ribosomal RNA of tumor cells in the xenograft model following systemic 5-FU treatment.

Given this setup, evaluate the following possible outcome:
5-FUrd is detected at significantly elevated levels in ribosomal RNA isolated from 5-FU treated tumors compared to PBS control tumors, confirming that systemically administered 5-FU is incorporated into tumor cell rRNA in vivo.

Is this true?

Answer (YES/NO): NO